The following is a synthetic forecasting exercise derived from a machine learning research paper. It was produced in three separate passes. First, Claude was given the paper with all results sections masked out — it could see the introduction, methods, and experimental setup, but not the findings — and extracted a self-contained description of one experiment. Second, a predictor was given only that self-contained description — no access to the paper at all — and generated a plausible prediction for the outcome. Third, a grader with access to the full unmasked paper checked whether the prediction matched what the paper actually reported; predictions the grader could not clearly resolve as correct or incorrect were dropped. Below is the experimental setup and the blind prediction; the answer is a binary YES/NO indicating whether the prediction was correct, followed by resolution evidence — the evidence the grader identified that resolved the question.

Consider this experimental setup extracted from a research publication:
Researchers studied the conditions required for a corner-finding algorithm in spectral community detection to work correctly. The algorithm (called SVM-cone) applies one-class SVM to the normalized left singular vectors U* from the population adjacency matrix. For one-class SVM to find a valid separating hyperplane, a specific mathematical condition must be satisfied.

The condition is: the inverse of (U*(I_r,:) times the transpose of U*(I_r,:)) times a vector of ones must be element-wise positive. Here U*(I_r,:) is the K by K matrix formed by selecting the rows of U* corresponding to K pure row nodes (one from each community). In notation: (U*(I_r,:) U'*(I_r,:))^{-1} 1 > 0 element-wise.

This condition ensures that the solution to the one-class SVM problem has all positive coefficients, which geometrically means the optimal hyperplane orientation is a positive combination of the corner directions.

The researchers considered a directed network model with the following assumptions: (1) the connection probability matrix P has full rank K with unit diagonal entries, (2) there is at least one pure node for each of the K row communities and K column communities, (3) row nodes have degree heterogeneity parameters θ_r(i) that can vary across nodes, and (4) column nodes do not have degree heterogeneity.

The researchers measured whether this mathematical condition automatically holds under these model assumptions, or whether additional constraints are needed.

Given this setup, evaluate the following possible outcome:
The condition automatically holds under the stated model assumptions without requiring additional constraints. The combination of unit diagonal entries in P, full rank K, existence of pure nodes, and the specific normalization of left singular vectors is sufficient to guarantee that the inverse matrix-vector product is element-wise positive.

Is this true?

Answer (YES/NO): YES